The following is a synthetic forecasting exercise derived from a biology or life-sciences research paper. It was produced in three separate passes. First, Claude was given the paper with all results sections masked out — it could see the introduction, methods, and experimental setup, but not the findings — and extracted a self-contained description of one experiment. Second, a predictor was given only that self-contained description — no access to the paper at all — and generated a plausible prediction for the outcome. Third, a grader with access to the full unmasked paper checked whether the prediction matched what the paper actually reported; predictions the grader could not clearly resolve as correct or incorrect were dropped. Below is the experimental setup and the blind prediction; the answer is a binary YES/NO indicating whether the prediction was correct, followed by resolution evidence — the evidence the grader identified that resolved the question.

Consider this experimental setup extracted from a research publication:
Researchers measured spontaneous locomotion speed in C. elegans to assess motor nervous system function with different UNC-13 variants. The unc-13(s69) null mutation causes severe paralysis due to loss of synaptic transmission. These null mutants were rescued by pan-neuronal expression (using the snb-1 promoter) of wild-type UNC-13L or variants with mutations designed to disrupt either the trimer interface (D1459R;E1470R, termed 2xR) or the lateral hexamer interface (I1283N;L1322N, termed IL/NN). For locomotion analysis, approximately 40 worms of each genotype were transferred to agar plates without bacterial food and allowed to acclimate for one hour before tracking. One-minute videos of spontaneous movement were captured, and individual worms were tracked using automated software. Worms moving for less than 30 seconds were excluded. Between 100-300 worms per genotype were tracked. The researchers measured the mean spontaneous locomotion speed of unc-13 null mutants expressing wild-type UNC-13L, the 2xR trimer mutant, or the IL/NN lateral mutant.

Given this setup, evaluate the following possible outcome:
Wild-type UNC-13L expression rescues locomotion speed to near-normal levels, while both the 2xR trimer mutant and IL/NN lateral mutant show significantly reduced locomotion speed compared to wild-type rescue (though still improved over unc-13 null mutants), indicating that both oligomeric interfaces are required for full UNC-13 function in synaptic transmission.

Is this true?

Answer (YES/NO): YES